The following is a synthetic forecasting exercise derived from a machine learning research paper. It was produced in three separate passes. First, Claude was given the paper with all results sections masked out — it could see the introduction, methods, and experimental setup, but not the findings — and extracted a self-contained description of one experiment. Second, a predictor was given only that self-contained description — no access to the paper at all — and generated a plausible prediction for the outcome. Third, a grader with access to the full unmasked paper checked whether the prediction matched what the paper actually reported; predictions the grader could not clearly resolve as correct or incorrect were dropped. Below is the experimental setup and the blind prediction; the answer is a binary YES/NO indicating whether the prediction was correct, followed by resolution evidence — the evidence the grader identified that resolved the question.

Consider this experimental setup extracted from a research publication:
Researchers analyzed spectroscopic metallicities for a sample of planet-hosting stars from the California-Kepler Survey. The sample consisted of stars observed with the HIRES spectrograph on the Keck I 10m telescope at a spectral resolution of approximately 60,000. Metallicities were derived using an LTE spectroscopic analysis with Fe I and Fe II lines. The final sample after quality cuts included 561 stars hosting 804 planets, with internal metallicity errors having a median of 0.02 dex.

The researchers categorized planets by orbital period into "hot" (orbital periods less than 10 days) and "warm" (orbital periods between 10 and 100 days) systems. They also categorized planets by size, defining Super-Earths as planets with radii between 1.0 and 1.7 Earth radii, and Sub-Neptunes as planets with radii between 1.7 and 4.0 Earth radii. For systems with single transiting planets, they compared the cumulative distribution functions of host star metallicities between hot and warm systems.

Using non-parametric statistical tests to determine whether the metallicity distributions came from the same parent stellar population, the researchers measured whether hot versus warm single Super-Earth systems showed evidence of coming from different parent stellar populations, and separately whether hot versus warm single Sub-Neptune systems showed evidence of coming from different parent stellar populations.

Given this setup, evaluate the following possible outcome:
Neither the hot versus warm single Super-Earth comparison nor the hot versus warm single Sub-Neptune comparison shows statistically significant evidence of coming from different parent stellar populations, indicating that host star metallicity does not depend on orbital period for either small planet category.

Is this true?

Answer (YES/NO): NO